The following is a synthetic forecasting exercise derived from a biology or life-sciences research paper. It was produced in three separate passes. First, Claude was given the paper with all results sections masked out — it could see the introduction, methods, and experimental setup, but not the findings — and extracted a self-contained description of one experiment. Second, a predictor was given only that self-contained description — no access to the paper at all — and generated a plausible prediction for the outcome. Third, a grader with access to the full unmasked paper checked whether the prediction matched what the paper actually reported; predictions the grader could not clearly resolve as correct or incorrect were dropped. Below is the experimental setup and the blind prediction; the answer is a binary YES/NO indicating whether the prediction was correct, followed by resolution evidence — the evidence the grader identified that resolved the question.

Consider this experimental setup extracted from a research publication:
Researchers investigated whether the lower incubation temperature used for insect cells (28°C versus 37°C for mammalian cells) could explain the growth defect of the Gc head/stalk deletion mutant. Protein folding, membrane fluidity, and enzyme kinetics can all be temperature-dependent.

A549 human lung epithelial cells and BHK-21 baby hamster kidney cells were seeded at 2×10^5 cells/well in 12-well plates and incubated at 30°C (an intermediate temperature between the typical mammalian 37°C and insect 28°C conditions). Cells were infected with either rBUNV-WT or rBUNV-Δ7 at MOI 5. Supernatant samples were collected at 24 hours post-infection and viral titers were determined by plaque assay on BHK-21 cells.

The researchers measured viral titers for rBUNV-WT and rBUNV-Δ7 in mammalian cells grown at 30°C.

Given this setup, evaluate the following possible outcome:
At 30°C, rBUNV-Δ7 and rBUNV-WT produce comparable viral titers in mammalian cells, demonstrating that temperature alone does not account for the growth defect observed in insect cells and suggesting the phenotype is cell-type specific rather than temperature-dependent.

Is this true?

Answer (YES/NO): YES